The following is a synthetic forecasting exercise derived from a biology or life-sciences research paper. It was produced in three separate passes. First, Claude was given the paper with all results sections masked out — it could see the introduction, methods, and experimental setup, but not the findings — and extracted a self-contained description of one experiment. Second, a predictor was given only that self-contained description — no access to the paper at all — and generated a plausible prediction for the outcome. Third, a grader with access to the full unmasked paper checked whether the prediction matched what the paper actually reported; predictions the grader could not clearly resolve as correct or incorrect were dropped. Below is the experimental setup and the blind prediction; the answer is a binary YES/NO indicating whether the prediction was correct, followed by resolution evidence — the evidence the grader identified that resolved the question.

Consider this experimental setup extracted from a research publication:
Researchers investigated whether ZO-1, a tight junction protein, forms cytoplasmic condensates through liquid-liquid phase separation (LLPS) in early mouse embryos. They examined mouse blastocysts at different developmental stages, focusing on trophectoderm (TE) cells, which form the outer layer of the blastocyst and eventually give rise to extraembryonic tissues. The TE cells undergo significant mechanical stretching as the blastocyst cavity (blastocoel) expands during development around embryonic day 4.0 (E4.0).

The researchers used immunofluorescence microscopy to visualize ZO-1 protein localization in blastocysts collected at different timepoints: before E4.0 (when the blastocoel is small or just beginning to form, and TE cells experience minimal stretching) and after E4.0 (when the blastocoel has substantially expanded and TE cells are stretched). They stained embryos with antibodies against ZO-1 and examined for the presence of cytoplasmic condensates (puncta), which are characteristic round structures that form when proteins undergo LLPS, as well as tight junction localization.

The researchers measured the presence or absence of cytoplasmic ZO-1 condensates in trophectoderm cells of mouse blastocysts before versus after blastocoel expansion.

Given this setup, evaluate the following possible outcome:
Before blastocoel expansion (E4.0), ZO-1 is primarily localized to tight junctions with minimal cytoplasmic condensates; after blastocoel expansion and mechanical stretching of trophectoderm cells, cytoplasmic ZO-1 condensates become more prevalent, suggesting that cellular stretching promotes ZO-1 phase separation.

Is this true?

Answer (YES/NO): NO